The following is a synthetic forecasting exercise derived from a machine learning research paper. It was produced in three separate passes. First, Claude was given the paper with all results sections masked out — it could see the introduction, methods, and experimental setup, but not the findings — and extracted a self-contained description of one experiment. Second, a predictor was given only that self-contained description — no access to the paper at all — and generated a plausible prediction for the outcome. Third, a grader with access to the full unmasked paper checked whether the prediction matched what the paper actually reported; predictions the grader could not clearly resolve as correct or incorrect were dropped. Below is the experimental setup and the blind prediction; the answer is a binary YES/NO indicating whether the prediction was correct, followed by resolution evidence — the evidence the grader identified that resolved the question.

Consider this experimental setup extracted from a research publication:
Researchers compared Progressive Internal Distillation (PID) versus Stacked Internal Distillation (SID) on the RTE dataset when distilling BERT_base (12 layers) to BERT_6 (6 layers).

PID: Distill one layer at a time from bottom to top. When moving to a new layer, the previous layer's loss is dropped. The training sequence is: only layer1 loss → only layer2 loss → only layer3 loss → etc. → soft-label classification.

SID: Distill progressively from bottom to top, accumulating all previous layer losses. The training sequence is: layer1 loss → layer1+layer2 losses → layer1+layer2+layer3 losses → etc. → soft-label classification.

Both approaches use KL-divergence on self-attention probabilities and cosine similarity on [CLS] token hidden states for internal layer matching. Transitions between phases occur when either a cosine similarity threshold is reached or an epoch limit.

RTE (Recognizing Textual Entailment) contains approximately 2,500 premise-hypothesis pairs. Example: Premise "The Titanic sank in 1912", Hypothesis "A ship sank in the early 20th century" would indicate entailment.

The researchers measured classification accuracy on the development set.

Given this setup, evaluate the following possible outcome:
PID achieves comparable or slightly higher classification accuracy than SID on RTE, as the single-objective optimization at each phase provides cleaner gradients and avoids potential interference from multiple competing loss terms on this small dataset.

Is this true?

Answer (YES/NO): YES